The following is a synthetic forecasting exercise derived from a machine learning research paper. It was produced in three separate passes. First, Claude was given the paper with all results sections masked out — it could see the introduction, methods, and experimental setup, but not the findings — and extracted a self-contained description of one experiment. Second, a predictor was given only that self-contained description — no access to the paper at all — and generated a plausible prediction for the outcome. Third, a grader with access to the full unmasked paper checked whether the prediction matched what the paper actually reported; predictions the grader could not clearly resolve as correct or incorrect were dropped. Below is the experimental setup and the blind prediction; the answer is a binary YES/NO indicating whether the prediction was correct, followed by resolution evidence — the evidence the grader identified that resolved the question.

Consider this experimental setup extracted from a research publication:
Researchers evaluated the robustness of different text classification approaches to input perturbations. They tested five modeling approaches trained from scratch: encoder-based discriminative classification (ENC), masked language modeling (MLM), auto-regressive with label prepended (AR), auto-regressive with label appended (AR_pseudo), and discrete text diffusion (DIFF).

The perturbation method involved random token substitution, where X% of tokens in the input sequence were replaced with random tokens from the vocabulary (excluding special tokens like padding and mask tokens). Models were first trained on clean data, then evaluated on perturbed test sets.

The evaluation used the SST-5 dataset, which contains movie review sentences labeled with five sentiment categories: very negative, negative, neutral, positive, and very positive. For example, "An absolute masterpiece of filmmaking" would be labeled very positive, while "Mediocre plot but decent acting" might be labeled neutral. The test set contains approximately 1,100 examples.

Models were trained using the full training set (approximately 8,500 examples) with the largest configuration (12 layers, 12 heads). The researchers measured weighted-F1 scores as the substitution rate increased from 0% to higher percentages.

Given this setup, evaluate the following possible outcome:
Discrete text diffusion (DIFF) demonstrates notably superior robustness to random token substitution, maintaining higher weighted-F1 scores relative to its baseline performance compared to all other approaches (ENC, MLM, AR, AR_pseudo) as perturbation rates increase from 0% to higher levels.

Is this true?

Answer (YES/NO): YES